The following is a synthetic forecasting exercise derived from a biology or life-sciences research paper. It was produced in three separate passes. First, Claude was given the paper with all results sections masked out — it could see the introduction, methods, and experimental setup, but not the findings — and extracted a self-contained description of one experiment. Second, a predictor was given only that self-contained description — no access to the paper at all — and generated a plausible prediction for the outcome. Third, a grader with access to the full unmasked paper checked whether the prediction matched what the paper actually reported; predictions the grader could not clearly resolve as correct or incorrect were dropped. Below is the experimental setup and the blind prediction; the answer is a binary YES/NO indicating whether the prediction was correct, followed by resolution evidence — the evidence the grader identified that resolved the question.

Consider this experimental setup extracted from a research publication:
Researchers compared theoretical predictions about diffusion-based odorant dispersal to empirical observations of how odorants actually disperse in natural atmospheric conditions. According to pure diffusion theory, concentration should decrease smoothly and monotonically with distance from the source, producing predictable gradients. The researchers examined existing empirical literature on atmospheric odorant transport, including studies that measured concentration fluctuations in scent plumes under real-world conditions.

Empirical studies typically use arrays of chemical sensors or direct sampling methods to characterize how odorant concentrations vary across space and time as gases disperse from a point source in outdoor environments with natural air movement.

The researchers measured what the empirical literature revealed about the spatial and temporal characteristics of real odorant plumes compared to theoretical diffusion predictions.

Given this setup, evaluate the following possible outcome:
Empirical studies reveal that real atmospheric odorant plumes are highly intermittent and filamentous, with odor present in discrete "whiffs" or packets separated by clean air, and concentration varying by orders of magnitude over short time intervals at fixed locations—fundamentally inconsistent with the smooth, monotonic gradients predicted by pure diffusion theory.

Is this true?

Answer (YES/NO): YES